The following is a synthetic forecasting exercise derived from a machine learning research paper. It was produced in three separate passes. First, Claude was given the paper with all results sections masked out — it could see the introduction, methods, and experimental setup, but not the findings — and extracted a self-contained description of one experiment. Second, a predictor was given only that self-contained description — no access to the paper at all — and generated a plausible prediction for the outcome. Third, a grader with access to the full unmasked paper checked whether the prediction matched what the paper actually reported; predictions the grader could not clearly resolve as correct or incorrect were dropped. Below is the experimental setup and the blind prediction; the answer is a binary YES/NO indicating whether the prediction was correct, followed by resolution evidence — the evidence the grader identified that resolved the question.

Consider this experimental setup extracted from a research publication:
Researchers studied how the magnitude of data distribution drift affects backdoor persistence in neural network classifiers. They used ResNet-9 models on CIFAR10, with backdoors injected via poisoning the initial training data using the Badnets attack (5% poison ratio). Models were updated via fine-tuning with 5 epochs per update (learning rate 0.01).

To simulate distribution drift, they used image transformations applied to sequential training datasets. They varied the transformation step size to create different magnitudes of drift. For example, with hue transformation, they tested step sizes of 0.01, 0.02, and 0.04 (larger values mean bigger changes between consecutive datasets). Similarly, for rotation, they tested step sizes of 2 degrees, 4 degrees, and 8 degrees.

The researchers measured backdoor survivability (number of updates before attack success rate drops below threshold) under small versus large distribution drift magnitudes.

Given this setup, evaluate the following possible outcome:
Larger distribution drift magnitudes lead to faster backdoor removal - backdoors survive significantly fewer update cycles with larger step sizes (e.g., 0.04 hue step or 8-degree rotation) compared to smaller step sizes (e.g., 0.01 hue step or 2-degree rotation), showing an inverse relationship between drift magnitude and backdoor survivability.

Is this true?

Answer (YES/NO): YES